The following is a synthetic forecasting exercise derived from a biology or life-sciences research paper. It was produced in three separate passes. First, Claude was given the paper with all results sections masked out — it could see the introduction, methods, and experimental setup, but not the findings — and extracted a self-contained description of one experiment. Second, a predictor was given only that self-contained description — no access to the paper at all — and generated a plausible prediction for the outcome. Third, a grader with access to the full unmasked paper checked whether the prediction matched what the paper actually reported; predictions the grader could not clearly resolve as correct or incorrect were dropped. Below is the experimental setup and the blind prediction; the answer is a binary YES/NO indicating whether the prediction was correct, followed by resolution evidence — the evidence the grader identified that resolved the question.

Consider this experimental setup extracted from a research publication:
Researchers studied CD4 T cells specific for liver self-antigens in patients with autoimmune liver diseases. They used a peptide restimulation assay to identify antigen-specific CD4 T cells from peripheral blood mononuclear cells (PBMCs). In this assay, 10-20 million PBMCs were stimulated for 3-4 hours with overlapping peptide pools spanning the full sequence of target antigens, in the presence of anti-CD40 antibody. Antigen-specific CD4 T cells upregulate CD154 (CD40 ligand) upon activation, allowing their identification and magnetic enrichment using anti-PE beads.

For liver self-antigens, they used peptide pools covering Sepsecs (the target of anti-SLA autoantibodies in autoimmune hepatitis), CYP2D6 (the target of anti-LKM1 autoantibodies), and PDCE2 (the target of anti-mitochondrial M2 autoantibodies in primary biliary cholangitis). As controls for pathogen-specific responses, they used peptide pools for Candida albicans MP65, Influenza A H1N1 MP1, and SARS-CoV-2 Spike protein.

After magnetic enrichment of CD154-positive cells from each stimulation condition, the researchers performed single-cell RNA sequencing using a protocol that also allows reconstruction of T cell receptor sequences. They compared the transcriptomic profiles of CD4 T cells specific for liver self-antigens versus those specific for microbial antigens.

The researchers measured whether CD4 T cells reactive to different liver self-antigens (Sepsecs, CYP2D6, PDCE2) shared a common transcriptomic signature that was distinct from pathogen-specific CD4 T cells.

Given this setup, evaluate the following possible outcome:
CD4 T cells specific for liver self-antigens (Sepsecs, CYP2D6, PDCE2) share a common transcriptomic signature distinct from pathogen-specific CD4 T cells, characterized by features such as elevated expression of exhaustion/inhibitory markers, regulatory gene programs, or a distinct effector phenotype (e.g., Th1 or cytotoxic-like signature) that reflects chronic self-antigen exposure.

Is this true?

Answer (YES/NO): YES